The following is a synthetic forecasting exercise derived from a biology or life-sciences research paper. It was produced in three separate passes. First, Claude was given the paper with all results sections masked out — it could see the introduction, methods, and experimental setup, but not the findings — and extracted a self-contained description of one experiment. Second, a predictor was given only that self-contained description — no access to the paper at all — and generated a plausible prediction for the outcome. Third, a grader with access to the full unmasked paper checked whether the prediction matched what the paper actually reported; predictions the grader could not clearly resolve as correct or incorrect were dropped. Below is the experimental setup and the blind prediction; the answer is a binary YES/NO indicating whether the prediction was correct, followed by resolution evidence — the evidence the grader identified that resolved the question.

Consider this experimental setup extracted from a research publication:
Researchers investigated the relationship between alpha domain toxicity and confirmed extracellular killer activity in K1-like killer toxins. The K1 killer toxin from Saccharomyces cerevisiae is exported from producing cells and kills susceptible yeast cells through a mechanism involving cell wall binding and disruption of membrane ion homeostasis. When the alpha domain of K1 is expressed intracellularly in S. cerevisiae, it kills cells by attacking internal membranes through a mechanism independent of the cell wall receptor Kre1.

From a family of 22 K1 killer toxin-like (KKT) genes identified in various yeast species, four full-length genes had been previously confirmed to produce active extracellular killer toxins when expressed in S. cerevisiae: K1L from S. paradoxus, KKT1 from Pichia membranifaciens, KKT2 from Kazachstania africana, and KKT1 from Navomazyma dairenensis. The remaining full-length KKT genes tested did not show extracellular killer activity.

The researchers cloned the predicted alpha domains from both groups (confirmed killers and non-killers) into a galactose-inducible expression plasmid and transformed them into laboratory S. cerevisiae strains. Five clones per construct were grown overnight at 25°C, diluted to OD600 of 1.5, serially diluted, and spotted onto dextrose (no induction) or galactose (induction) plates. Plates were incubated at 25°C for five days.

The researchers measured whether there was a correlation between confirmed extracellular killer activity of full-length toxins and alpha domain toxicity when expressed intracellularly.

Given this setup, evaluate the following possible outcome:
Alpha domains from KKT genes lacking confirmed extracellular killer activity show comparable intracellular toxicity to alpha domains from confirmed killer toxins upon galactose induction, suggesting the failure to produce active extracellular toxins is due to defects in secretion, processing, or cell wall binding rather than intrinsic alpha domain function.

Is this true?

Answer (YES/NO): YES